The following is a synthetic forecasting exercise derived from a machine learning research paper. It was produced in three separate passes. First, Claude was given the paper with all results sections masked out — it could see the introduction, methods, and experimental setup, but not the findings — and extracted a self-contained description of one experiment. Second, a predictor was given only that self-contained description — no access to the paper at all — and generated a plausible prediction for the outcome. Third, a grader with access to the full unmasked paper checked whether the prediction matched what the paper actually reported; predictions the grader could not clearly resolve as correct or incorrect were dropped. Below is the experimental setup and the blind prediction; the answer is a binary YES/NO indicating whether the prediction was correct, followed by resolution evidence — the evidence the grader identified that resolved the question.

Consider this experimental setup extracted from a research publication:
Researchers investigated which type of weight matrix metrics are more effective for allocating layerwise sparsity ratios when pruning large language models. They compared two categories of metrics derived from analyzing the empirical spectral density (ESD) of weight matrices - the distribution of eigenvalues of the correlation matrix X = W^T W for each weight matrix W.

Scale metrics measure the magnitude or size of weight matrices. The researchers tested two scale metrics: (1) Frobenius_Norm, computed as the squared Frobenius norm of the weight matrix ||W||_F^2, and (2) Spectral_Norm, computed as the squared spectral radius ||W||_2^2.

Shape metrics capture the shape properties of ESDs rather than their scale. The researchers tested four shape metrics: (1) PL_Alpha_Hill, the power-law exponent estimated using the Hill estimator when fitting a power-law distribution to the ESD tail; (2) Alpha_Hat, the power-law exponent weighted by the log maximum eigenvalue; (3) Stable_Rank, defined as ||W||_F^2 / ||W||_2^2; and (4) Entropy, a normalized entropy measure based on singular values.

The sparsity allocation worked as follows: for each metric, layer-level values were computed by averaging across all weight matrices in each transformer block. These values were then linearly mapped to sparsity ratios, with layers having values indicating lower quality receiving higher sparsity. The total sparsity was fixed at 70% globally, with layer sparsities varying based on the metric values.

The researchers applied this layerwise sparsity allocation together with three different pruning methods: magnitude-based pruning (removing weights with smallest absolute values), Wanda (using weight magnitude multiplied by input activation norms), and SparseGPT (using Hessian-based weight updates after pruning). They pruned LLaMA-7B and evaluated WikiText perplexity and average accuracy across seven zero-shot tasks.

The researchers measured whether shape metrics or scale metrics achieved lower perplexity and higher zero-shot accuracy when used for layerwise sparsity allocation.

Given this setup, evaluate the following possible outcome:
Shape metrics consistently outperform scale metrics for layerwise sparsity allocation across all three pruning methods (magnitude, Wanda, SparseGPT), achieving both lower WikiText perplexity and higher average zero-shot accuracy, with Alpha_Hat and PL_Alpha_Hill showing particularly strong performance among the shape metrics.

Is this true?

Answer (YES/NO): YES